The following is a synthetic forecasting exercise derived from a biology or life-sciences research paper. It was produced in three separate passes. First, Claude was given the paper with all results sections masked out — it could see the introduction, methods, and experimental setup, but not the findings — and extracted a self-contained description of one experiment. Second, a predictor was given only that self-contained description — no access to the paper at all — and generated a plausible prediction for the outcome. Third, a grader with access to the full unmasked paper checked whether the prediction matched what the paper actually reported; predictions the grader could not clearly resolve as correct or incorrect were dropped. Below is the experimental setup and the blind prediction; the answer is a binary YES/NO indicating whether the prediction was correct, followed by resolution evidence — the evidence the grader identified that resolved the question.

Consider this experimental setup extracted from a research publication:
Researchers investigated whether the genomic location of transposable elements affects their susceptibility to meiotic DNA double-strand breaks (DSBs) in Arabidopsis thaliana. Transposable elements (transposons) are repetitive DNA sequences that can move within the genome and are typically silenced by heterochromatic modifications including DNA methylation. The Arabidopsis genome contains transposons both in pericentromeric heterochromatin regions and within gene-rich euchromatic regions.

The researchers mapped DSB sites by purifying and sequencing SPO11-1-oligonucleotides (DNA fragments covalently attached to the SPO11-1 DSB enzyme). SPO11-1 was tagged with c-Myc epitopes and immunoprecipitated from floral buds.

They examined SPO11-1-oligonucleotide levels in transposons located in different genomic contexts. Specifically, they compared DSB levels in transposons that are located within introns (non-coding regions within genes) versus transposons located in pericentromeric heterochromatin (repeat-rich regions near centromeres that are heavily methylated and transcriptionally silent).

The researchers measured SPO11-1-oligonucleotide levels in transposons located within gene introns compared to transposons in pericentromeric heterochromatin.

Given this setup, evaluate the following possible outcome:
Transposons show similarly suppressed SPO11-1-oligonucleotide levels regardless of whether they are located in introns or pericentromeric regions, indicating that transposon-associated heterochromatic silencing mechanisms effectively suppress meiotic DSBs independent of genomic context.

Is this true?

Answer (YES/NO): NO